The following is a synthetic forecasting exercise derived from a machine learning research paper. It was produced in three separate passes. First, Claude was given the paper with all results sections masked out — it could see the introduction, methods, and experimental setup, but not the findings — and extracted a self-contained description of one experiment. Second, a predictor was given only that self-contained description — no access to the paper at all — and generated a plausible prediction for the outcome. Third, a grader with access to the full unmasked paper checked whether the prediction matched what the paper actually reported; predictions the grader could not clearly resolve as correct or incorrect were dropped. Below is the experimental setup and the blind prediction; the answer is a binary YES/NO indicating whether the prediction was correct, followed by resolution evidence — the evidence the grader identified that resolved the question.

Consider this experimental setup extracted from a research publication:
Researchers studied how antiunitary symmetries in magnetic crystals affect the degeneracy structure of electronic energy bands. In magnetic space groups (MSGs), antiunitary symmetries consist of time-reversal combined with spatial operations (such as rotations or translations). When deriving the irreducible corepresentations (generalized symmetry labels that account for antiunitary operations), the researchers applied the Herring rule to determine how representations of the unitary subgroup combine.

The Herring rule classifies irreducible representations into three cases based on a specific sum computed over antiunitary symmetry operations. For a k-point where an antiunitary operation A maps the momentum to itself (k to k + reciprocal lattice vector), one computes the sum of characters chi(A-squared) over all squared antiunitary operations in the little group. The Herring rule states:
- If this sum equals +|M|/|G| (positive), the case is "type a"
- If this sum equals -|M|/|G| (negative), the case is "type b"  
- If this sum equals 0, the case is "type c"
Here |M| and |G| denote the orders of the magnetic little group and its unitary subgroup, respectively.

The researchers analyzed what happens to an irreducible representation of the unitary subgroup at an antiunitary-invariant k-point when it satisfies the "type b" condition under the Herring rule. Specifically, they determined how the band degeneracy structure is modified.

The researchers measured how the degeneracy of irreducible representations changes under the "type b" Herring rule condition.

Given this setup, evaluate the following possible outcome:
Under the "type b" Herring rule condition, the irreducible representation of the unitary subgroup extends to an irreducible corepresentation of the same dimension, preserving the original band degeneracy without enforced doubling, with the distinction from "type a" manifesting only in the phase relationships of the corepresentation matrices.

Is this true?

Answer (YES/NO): NO